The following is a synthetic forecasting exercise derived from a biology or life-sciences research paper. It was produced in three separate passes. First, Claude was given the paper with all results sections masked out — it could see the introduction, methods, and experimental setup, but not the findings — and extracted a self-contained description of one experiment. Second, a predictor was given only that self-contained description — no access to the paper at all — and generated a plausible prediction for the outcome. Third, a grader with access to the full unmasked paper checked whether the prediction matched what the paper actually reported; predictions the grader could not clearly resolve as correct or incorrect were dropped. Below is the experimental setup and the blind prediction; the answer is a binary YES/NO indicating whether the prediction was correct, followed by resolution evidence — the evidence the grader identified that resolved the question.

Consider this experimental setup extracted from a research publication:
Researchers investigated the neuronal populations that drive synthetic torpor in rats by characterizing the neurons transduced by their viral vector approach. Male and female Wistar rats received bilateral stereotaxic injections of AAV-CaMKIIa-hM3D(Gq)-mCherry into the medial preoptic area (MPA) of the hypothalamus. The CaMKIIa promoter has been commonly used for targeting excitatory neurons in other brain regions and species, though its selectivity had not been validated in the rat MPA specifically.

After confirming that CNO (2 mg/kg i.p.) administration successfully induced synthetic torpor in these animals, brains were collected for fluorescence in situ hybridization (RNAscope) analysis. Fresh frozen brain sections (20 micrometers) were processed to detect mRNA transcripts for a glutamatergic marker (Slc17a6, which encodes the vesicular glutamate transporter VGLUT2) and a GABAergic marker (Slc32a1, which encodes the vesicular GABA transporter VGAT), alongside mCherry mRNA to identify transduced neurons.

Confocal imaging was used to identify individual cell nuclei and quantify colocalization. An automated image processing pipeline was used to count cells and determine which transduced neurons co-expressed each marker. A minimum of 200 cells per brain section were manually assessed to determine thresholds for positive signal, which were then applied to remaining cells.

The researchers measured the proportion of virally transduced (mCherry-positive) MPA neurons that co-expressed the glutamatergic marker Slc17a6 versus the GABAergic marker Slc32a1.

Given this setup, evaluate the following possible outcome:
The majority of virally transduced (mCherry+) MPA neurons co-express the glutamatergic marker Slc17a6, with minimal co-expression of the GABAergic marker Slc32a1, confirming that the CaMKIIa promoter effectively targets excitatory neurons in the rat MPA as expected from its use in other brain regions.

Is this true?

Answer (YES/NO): NO